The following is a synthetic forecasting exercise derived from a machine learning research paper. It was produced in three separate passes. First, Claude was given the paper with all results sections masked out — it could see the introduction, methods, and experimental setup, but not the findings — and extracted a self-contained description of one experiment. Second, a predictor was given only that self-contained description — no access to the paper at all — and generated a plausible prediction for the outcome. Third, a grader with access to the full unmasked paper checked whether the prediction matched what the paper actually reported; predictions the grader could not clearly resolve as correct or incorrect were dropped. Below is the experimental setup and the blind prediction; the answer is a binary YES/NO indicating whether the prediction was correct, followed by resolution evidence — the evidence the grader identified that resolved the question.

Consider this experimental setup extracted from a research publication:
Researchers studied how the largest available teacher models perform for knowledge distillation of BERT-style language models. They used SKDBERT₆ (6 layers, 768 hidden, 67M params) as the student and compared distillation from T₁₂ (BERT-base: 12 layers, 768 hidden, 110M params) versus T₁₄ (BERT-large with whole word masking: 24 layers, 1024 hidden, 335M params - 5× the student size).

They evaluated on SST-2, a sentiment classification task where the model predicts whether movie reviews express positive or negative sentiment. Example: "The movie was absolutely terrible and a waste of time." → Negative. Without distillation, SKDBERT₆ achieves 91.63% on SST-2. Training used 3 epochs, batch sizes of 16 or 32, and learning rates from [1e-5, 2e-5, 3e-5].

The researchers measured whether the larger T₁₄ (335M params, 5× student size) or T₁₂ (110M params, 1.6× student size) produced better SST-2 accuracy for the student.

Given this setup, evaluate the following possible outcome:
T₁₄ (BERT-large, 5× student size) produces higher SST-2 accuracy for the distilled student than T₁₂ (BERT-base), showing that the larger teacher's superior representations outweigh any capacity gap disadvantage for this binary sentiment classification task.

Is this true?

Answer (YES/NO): NO